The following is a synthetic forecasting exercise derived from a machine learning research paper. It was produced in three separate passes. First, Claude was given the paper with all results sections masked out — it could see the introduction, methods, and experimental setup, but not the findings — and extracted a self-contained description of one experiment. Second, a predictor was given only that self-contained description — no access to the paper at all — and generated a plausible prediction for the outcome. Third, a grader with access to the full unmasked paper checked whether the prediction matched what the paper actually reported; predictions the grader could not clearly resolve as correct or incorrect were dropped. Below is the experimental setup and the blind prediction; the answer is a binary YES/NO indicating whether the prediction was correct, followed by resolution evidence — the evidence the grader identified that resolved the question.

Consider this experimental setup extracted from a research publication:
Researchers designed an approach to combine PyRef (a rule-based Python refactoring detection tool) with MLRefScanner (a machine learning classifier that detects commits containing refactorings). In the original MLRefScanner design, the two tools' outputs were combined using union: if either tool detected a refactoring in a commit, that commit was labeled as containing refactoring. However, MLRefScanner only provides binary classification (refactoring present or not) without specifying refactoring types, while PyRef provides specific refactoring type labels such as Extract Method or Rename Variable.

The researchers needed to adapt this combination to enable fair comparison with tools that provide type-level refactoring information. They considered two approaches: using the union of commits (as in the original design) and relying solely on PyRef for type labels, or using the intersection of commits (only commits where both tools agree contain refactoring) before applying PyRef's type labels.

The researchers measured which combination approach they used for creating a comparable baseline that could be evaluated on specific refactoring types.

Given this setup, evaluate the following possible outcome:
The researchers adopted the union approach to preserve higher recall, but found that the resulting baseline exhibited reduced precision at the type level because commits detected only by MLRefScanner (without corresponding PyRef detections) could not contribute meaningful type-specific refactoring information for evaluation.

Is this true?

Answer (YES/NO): NO